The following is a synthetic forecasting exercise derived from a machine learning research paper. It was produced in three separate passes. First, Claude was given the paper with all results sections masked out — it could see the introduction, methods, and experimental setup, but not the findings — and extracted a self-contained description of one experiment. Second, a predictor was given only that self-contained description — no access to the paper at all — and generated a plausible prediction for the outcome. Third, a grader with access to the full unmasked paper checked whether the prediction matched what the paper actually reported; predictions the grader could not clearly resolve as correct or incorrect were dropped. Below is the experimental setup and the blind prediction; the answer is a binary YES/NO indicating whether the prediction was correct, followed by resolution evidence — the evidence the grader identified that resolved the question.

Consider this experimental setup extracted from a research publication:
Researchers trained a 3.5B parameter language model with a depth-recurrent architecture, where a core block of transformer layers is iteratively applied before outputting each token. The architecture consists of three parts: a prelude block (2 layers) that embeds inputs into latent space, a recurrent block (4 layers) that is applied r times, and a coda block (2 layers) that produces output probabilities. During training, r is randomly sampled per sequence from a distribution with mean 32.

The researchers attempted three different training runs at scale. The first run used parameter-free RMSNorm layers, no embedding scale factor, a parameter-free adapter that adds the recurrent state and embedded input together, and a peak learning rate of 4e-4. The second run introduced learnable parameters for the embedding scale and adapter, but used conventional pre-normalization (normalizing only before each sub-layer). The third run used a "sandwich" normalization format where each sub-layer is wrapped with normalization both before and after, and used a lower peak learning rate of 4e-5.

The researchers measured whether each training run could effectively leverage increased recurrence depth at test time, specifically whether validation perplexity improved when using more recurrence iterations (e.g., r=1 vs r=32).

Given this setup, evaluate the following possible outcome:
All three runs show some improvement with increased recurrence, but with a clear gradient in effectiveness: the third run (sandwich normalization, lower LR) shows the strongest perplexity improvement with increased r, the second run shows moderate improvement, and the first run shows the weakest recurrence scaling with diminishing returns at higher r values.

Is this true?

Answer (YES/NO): NO